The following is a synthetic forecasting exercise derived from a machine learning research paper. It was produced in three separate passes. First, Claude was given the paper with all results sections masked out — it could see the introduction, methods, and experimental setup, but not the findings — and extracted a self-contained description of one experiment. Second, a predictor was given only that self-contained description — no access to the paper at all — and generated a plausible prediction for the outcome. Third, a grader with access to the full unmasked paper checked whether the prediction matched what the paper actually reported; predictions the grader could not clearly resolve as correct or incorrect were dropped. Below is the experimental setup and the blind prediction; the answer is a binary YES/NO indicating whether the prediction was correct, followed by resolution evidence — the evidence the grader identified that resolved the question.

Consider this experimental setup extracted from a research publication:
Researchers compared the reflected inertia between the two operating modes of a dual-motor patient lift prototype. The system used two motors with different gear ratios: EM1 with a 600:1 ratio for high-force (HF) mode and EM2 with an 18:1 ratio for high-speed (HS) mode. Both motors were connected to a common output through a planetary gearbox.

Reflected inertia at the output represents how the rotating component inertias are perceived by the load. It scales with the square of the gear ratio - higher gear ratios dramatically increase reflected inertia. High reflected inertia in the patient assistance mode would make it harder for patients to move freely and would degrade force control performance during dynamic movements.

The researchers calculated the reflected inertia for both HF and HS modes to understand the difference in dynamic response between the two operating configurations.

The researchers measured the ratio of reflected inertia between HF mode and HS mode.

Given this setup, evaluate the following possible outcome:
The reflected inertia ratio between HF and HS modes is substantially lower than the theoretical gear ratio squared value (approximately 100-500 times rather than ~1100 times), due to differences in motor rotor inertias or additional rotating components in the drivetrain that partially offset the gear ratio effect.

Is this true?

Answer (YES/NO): YES